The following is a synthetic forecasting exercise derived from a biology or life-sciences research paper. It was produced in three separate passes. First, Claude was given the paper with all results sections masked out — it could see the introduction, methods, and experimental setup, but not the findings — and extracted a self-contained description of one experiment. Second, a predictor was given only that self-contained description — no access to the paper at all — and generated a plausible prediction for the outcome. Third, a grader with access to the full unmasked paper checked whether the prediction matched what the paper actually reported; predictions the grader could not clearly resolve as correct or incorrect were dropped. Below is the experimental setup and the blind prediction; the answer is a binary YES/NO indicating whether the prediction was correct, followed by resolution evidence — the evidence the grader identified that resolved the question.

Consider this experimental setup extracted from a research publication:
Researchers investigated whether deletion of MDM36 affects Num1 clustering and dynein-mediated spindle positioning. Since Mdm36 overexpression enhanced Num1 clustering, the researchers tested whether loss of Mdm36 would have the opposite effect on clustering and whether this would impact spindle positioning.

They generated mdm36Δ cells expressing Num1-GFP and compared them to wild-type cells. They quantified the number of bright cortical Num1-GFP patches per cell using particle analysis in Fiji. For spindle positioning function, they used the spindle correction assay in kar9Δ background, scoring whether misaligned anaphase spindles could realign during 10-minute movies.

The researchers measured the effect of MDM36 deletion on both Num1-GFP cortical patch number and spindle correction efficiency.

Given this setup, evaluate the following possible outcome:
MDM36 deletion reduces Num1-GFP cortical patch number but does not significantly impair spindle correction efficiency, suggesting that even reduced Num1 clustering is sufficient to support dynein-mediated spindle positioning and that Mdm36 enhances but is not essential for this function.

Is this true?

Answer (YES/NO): YES